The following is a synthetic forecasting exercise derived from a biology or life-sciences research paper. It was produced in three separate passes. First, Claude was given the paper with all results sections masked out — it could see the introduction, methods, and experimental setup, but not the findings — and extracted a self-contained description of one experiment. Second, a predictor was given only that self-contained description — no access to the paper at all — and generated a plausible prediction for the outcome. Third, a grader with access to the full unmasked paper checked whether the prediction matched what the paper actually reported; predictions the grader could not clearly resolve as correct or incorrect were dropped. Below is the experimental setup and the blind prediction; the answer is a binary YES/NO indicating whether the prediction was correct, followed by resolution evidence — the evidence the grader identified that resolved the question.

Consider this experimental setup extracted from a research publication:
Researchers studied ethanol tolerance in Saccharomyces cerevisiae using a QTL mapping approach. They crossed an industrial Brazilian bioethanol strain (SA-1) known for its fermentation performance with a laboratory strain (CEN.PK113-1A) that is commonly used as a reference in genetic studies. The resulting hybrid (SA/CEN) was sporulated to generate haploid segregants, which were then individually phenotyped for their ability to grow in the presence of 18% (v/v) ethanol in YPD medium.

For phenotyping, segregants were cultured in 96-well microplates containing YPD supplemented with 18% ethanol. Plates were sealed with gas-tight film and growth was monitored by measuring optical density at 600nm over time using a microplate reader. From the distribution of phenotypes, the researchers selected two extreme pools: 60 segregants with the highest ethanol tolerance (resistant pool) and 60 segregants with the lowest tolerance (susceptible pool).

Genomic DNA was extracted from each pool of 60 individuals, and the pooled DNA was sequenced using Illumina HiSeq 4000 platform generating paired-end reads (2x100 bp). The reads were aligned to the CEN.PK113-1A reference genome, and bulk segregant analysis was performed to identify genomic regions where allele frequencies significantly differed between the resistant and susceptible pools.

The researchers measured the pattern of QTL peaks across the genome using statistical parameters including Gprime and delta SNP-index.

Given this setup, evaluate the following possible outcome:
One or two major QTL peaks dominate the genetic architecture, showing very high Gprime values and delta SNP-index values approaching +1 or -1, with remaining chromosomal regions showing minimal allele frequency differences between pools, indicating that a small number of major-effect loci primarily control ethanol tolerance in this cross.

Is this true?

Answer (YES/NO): NO